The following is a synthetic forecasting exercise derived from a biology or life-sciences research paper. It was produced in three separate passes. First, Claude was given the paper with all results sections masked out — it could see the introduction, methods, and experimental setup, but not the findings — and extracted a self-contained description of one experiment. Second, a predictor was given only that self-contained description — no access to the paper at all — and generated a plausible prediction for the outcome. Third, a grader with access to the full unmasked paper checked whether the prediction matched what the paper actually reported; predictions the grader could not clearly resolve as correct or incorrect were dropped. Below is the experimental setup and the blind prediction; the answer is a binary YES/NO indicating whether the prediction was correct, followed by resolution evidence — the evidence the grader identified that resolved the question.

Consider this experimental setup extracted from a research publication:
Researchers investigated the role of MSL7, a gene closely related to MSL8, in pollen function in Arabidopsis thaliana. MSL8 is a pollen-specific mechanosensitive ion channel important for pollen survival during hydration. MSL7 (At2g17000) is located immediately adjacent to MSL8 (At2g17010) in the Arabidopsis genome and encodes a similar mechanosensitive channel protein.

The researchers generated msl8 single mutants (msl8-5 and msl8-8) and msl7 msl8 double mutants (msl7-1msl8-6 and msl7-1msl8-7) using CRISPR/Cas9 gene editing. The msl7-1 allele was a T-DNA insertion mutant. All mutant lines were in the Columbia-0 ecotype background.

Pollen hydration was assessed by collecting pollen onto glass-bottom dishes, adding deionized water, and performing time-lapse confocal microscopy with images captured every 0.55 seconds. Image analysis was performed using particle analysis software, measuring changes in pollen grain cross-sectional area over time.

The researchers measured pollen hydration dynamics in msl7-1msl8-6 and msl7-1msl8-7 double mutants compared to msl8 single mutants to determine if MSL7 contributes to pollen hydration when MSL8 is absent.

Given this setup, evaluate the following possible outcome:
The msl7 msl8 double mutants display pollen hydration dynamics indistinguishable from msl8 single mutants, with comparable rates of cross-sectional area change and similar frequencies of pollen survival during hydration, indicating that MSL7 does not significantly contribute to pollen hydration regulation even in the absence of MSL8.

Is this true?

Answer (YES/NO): YES